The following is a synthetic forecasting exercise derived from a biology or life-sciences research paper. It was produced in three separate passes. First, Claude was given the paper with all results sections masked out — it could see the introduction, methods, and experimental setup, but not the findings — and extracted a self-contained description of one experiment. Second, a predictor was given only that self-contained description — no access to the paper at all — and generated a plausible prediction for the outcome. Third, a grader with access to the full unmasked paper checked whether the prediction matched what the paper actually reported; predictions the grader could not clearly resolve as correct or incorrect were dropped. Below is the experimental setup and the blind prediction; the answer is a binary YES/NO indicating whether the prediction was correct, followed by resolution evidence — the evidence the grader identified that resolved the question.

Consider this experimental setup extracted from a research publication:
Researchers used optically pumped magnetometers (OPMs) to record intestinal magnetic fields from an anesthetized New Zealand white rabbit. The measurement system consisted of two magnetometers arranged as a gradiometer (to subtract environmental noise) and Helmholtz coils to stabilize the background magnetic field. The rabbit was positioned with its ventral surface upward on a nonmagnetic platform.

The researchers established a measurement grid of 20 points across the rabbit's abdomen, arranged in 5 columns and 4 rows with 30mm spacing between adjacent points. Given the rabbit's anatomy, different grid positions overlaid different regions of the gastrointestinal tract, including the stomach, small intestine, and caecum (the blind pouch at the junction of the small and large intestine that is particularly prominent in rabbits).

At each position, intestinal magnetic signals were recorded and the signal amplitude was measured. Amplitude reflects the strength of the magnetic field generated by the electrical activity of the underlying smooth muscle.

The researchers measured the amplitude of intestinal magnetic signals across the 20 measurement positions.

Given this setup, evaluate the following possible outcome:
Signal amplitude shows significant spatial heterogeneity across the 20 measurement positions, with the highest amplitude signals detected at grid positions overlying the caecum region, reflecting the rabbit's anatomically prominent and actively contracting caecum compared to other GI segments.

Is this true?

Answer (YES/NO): YES